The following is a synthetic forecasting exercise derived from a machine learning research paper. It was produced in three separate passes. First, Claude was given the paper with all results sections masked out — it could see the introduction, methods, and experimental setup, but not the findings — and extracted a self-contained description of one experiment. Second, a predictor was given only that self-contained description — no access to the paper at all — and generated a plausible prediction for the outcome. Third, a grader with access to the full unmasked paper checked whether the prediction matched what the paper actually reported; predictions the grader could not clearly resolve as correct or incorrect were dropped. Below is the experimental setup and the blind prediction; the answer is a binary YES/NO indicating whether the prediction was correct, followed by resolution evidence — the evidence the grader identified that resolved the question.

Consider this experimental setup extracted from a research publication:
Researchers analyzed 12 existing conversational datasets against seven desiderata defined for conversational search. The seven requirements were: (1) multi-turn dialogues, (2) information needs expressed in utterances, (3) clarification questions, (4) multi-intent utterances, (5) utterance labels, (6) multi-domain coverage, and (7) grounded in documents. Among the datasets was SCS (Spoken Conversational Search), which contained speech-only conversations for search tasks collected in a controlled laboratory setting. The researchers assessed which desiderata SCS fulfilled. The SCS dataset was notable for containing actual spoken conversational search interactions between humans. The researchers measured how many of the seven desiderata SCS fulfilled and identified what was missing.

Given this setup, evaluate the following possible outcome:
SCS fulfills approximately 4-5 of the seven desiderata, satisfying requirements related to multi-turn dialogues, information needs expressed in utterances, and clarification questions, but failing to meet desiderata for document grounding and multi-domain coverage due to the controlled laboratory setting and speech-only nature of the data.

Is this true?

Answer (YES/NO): NO